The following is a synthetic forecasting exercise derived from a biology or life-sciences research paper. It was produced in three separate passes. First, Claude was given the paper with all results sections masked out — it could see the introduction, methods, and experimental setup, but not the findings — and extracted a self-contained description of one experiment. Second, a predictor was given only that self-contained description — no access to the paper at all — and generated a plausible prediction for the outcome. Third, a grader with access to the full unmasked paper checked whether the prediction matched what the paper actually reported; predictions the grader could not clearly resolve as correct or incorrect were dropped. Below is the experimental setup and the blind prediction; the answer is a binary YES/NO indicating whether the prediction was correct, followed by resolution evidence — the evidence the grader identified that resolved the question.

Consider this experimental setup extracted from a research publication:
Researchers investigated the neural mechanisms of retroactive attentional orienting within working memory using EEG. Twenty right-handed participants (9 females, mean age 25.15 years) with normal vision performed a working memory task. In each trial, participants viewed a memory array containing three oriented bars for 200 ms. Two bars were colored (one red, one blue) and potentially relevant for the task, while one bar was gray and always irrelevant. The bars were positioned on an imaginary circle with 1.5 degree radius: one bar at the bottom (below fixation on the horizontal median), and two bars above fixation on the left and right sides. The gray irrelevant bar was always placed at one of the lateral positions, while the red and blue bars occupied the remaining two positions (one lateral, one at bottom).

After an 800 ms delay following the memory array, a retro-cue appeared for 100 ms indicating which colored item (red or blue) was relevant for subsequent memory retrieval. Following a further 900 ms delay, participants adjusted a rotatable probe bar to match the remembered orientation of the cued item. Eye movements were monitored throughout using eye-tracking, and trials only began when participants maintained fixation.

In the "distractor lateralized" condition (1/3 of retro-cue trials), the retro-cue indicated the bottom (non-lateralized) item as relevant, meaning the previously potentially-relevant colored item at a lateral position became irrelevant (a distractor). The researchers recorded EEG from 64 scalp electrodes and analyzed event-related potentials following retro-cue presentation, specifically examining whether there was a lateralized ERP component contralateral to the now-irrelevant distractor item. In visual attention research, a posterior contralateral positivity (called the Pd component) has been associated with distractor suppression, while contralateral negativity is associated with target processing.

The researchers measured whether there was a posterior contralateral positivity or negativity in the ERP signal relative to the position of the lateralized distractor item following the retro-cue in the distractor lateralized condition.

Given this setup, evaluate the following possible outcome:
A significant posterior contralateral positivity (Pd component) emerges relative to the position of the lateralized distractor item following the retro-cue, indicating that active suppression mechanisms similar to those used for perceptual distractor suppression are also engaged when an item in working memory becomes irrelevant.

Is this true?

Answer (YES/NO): YES